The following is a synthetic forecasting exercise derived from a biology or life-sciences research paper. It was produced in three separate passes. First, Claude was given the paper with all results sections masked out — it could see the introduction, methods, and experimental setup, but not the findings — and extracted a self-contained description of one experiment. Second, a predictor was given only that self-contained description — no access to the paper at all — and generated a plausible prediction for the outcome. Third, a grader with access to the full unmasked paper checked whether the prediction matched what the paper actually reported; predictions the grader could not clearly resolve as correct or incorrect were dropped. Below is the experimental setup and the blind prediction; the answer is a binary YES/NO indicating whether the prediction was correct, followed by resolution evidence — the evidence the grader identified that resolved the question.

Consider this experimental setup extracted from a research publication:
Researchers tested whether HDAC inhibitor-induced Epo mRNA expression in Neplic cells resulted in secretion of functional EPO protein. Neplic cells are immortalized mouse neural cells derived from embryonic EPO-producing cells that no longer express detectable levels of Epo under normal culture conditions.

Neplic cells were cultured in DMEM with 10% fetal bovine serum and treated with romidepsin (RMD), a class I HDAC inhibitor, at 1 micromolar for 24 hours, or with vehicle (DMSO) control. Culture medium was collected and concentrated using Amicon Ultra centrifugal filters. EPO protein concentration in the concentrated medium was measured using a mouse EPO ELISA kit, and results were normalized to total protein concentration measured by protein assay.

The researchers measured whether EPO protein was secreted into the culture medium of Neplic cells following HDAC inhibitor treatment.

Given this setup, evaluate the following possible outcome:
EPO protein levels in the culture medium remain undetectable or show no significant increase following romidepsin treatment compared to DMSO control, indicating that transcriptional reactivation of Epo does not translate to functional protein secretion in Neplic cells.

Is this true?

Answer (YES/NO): NO